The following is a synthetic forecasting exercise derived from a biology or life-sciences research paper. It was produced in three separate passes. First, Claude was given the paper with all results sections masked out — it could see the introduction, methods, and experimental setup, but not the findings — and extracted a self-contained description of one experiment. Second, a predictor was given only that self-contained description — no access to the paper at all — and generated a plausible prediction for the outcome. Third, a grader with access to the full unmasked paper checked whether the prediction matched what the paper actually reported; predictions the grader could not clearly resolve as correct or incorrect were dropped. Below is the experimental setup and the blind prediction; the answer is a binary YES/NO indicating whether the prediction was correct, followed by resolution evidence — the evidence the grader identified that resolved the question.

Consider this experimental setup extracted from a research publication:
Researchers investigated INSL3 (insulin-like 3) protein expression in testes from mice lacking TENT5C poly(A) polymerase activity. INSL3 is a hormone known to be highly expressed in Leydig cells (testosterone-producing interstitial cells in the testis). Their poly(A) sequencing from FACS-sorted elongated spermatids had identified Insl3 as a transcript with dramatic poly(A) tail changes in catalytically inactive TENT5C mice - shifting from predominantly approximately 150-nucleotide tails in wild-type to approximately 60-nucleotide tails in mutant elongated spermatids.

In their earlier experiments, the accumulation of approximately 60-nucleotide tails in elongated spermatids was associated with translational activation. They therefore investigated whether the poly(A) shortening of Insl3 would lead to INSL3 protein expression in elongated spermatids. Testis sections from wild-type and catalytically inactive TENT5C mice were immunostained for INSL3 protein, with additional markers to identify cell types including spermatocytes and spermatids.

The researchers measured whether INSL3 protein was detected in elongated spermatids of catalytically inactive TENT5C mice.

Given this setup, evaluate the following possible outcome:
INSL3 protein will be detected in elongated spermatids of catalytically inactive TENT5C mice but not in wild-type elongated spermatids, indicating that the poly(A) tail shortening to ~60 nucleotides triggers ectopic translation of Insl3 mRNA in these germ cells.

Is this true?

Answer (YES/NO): NO